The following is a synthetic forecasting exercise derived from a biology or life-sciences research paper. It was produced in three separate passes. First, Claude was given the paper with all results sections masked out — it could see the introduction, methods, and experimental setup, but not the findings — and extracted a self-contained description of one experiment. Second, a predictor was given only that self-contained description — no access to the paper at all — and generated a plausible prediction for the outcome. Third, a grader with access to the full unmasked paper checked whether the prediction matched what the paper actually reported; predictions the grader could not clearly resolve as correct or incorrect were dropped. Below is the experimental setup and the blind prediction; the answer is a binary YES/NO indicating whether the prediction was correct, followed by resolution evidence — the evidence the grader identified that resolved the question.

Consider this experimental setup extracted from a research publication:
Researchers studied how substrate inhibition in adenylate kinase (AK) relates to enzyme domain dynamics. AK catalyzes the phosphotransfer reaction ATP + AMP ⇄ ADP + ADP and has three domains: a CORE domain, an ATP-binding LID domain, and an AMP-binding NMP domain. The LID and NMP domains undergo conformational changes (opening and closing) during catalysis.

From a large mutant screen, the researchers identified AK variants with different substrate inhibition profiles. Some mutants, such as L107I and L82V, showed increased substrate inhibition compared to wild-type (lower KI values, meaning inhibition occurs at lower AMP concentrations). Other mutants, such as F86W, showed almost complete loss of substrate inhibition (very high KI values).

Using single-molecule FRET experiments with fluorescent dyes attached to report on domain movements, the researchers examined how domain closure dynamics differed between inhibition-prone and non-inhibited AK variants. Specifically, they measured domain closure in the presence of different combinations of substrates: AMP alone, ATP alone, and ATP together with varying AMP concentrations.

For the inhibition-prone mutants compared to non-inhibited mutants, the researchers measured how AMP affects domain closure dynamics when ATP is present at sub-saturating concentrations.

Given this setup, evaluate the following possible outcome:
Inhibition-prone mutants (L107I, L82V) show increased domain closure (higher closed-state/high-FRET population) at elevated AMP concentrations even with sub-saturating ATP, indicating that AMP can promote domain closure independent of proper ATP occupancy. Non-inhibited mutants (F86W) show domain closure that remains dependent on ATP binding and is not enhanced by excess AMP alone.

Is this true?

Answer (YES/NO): YES